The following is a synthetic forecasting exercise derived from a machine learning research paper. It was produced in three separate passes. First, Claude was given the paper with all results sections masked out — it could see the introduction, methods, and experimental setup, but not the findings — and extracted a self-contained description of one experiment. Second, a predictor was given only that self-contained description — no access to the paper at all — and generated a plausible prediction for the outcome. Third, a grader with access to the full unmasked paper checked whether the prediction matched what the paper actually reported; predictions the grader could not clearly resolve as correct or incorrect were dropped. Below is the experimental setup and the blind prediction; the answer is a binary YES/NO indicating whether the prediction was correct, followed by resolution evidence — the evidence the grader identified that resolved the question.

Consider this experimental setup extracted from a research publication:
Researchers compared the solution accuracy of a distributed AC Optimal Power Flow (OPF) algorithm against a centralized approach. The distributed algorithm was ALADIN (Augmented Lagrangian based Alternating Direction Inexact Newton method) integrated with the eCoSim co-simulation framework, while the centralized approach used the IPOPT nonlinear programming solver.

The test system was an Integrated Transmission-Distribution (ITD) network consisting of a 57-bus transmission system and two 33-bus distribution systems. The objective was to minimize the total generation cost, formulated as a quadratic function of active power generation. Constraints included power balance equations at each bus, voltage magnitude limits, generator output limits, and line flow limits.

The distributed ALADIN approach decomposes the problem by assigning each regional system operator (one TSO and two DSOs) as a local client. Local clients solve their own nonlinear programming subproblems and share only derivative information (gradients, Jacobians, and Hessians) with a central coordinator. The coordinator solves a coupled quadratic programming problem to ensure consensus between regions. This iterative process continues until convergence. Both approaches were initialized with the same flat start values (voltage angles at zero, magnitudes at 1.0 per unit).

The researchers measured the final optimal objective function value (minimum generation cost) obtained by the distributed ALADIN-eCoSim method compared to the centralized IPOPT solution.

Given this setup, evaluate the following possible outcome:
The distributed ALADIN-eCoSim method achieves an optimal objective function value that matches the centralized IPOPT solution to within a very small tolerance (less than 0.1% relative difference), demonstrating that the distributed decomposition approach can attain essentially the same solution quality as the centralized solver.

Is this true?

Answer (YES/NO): YES